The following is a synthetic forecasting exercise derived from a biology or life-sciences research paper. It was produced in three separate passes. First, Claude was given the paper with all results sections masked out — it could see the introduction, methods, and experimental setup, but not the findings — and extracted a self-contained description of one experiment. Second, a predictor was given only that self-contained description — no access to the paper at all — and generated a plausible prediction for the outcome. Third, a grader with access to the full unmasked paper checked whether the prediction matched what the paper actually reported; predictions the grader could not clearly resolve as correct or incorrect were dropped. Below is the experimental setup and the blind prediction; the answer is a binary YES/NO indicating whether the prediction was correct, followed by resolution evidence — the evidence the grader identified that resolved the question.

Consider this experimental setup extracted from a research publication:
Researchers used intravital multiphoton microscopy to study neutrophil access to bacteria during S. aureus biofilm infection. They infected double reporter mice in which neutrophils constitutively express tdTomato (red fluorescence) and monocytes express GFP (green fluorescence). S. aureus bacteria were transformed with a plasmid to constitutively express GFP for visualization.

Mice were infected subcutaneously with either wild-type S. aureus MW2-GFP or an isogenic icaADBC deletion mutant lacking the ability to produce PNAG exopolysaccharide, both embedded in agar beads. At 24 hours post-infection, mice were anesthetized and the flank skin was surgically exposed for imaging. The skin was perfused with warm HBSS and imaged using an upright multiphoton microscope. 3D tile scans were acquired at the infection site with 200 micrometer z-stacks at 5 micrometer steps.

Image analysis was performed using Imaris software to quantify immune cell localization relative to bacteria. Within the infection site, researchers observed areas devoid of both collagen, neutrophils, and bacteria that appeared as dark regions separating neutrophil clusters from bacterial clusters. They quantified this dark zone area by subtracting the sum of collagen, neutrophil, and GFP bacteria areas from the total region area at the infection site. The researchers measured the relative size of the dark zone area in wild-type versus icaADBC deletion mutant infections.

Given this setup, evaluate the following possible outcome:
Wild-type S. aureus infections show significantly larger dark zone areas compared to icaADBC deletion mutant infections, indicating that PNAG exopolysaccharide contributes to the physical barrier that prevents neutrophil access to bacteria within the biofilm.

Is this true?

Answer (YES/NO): YES